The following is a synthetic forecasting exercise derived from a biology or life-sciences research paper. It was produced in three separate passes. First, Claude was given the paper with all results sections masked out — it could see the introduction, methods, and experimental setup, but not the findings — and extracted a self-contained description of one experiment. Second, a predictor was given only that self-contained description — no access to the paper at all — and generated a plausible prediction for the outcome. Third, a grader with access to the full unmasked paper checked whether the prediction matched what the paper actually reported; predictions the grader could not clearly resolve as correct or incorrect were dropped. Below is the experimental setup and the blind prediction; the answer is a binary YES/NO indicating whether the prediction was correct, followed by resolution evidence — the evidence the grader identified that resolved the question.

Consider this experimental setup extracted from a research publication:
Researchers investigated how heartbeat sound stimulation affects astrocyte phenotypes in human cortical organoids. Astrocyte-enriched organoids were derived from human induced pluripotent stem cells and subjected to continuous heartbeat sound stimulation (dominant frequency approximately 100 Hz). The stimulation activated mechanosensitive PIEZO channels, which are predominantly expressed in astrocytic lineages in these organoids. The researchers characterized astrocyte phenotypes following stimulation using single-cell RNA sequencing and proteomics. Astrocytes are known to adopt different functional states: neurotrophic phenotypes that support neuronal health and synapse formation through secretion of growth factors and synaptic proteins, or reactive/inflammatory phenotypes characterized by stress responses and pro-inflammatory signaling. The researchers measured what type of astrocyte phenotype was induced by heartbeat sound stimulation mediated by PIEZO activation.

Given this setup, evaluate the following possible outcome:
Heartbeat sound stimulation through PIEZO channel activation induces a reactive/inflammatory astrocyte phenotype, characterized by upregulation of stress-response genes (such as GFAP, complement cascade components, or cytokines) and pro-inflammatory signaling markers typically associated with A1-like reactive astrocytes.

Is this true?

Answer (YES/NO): NO